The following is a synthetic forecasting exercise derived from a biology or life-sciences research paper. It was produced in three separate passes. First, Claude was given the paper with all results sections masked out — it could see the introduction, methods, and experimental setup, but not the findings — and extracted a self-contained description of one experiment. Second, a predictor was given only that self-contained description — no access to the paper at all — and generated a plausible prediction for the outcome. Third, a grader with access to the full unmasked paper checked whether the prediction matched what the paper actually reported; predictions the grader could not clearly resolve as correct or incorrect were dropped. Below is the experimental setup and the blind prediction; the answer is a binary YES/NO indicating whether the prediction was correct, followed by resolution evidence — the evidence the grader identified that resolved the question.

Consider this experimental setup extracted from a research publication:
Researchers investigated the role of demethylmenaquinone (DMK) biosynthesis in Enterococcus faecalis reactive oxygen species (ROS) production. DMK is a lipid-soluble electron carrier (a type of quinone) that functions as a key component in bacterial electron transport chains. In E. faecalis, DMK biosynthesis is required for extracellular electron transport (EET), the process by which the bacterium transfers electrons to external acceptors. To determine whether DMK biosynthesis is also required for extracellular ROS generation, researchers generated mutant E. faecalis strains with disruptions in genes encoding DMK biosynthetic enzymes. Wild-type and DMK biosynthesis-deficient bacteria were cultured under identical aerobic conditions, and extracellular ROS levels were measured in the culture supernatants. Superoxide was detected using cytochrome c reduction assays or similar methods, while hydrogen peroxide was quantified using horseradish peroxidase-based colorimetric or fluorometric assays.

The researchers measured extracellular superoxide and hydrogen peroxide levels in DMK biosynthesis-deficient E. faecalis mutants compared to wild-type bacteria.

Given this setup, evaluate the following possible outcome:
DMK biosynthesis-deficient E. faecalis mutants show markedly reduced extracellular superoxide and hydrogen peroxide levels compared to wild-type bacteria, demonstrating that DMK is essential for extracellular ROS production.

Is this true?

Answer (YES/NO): YES